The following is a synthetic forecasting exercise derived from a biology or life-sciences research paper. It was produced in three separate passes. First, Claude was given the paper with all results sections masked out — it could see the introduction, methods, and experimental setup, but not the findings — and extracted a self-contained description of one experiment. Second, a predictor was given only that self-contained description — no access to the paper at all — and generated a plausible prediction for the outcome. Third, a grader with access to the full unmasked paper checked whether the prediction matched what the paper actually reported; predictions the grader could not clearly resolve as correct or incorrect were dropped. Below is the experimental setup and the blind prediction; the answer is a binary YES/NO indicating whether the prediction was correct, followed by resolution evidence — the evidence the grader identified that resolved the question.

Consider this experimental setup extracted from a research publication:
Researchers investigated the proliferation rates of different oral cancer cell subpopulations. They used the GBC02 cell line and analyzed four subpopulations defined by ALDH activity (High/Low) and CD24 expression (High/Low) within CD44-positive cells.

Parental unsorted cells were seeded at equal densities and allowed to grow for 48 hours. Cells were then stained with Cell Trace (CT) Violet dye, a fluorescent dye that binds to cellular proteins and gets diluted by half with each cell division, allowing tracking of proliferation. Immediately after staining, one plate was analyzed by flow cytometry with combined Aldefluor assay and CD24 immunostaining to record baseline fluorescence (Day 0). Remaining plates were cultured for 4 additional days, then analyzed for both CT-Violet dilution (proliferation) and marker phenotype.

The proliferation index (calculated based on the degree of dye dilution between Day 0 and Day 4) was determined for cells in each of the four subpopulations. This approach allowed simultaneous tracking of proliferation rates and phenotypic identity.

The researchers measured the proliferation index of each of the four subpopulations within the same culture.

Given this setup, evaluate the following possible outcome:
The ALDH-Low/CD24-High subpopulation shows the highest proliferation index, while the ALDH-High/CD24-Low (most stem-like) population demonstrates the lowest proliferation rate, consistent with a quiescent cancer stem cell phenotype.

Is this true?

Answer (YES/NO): NO